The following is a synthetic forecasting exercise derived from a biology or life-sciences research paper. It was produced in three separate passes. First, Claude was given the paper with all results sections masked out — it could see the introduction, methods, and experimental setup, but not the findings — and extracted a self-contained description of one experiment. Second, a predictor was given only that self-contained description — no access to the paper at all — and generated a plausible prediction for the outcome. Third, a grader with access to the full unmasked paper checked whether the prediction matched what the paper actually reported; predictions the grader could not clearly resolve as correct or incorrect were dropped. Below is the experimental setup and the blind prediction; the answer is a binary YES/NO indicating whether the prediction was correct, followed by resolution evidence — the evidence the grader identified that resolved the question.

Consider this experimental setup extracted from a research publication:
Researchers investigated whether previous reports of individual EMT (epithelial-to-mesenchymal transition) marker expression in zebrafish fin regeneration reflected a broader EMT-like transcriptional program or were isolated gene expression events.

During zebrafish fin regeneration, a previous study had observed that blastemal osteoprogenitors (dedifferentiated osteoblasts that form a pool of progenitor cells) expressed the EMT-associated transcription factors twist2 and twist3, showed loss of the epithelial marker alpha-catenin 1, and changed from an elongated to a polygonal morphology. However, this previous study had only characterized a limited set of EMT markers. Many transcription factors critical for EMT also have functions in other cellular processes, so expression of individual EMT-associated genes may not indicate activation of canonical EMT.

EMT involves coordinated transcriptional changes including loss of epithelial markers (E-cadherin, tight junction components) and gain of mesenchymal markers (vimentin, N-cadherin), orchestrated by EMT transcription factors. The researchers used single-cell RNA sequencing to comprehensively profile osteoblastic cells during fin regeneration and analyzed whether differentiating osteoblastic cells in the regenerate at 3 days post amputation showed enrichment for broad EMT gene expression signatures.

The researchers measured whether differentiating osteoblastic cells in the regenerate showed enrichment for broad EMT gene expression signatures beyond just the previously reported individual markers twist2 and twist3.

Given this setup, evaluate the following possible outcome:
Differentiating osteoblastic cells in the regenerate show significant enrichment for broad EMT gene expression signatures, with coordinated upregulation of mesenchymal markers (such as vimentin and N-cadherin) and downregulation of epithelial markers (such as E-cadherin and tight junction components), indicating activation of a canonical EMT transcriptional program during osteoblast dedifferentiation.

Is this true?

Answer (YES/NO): NO